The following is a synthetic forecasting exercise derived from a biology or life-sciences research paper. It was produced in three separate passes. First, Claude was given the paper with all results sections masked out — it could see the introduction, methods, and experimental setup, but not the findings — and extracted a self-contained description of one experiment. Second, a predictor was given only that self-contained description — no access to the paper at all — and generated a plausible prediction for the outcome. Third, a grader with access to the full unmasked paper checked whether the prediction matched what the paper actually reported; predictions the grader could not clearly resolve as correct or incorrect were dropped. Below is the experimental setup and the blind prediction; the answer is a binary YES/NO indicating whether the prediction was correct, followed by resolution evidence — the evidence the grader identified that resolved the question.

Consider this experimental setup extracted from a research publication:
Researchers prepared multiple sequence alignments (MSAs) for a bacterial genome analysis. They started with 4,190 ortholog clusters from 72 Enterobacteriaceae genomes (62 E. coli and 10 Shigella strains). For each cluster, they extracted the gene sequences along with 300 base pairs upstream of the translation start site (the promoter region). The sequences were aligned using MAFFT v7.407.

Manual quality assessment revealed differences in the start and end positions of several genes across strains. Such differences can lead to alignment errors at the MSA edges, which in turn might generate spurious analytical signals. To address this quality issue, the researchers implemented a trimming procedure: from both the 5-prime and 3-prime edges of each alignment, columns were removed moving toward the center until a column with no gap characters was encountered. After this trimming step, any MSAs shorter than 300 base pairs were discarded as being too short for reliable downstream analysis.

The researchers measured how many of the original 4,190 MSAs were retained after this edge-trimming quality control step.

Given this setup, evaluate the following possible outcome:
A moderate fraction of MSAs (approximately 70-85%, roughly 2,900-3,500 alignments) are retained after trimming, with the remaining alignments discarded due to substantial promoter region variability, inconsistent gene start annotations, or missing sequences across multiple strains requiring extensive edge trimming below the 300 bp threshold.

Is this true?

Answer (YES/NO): NO